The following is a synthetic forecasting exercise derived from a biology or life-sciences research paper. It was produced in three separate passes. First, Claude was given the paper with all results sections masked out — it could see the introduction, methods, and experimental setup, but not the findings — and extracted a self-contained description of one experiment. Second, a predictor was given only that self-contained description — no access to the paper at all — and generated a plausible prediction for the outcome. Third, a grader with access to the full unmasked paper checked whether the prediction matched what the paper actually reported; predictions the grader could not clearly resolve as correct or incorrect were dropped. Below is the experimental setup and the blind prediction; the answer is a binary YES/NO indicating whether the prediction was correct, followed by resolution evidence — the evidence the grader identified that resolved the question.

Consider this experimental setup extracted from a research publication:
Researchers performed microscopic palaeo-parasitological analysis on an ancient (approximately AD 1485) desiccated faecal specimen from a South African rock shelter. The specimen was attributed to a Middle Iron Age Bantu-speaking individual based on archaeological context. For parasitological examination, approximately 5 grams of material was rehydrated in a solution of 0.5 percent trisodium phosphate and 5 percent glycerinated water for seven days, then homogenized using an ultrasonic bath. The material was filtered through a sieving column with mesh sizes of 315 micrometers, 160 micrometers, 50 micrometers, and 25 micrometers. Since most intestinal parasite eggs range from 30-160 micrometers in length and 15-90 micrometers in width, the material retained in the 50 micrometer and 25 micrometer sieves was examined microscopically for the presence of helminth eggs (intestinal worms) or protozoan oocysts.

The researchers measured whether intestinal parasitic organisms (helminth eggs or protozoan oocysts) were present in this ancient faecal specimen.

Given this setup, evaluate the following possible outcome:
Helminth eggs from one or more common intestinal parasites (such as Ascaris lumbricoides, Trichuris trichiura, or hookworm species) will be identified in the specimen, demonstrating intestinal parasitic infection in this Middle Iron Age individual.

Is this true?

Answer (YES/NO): NO